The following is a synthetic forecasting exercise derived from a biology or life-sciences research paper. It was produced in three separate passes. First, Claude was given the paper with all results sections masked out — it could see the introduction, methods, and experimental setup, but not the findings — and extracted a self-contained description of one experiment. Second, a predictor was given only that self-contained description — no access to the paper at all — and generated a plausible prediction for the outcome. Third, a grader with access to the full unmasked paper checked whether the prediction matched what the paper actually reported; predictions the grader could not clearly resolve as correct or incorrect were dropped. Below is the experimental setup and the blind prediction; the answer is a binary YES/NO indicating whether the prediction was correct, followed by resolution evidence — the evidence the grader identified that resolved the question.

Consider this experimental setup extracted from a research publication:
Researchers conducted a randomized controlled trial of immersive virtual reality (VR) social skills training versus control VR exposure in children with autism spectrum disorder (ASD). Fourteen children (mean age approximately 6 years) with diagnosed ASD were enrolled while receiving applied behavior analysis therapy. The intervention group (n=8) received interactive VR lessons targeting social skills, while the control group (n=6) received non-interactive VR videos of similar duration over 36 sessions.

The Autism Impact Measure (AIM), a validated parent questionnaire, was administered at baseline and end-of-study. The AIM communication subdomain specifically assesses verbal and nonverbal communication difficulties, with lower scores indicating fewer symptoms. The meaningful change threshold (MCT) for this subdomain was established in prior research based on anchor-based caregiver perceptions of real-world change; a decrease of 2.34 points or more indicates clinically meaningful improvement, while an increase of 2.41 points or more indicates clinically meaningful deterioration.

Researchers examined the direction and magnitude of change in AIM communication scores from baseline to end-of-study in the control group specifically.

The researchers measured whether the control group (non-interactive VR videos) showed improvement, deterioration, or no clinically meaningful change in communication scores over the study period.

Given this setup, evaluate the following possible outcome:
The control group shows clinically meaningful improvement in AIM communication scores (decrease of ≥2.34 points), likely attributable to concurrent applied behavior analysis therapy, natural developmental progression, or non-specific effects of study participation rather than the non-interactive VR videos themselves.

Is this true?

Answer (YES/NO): NO